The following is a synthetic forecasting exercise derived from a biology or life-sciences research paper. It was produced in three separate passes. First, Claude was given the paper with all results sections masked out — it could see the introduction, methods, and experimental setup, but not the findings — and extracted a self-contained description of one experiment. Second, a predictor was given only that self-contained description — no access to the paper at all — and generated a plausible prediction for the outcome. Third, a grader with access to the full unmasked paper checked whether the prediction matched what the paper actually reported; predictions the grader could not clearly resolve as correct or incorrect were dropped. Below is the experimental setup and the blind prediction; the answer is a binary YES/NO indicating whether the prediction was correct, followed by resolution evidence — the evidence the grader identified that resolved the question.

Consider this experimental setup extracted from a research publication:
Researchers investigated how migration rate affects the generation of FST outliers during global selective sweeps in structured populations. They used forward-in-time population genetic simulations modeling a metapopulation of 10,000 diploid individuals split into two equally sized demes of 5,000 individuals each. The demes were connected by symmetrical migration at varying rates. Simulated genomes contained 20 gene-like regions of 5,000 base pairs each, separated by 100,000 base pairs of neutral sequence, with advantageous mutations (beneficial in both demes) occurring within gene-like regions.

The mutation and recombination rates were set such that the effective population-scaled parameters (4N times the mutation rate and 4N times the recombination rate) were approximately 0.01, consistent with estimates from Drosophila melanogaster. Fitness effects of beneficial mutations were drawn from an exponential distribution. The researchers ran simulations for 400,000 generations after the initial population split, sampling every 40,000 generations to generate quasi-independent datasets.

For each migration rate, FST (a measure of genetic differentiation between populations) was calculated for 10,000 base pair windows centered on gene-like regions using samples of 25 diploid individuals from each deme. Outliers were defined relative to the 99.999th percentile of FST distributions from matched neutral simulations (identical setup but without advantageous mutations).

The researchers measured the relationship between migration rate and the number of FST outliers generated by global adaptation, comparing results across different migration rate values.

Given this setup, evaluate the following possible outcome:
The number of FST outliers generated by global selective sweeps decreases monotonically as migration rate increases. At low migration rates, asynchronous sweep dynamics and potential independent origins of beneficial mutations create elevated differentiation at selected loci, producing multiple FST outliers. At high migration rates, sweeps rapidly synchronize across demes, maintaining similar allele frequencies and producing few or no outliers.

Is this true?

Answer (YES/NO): YES